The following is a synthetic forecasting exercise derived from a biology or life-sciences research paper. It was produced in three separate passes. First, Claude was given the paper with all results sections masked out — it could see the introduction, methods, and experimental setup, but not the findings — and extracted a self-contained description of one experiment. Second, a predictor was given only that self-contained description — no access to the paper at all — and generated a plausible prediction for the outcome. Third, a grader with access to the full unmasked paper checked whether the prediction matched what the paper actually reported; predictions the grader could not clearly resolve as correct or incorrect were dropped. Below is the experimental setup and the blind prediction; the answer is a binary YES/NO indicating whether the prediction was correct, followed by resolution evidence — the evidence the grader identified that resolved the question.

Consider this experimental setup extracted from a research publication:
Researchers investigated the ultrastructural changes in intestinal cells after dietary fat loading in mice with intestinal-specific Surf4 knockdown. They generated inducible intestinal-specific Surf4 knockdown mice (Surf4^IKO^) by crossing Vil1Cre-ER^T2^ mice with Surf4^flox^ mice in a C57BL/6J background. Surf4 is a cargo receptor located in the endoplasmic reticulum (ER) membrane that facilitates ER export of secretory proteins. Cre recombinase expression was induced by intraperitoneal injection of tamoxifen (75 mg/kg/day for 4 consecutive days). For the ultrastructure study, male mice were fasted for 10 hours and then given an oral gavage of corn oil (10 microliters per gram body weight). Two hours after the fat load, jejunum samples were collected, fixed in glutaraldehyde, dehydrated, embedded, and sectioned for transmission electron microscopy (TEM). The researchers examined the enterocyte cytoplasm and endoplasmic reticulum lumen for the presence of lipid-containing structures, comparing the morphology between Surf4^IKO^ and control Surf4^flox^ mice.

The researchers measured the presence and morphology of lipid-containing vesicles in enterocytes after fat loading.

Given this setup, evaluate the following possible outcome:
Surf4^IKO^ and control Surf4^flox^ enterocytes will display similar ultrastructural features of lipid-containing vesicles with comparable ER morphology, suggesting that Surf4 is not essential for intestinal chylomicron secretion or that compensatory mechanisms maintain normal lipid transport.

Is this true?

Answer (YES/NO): NO